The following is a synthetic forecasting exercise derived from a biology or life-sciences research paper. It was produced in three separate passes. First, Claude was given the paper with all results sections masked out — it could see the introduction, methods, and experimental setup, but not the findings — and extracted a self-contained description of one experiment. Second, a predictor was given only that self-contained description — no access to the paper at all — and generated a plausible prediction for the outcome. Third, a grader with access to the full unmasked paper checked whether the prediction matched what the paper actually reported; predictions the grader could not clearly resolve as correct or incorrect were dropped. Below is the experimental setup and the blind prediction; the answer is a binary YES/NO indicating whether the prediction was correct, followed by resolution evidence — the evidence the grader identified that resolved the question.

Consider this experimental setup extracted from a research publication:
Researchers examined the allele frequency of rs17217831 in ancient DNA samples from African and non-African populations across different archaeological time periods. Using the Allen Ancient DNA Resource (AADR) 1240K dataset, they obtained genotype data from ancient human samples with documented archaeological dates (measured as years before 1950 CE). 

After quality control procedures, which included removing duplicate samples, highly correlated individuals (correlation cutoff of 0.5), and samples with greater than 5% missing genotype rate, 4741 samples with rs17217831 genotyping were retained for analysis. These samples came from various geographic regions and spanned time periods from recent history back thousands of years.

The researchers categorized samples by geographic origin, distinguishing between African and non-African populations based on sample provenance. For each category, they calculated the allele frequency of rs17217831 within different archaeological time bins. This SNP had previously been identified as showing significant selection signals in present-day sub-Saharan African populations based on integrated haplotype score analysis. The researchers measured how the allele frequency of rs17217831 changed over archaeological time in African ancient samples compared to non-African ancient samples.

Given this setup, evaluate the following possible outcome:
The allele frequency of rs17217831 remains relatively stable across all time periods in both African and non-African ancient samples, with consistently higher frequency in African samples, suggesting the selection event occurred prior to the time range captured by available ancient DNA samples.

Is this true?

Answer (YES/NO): NO